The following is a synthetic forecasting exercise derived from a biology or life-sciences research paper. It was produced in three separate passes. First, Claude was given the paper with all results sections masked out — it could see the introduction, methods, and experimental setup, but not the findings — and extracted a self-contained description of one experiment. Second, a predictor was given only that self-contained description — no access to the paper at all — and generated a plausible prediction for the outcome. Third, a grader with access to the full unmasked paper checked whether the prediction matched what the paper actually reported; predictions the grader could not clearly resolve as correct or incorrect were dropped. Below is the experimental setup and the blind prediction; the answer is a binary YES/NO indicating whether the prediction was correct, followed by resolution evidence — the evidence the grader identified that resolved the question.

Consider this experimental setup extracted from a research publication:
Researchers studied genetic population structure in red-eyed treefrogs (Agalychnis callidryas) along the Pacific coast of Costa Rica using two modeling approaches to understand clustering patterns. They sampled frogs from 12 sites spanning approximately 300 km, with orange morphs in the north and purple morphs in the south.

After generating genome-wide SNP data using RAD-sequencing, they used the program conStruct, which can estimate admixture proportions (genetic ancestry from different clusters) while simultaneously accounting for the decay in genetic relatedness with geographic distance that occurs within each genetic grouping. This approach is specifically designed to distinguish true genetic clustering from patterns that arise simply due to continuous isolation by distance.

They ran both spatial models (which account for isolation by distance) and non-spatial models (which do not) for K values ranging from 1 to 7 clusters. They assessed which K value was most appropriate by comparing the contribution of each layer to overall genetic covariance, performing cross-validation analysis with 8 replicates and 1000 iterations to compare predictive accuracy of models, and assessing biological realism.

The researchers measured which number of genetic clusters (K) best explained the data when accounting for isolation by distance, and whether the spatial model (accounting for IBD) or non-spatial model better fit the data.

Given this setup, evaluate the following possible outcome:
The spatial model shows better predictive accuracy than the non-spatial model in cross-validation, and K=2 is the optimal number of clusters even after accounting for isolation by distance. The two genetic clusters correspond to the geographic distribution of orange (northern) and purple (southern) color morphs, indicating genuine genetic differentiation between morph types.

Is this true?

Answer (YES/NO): NO